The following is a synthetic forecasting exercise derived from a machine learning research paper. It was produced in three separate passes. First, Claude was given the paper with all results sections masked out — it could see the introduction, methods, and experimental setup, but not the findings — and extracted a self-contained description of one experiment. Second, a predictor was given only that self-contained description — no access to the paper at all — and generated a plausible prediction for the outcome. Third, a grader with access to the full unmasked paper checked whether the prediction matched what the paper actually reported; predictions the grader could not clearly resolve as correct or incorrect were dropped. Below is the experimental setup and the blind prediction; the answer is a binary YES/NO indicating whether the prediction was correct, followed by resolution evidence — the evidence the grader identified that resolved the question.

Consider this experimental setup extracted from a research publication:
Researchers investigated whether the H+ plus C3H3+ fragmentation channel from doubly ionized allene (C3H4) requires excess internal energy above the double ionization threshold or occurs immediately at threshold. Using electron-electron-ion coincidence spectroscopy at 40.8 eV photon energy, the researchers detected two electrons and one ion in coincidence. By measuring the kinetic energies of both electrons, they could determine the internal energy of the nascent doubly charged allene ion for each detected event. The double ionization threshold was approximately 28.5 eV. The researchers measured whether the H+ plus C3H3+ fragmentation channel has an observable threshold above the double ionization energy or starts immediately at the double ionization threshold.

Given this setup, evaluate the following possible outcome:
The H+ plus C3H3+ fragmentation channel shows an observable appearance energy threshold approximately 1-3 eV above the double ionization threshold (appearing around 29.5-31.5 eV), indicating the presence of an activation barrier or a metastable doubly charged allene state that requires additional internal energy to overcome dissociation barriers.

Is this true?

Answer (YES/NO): NO